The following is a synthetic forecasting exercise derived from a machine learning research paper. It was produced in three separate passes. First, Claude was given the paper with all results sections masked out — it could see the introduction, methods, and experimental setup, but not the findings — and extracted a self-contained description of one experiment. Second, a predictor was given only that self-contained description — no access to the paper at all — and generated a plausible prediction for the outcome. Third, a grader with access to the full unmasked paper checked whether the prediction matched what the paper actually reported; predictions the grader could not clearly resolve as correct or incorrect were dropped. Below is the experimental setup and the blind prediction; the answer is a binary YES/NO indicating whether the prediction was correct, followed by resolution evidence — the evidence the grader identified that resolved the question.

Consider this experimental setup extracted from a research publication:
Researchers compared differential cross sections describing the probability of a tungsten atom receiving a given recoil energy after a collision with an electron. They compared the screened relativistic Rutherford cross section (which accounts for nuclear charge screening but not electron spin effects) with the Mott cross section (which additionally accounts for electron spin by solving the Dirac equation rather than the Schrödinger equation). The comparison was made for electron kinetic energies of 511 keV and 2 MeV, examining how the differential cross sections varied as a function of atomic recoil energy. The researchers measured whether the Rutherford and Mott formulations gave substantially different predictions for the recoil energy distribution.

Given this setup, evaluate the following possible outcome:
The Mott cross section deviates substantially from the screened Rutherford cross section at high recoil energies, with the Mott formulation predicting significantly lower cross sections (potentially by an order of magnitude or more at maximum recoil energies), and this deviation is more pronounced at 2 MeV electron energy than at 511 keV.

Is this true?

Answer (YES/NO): NO